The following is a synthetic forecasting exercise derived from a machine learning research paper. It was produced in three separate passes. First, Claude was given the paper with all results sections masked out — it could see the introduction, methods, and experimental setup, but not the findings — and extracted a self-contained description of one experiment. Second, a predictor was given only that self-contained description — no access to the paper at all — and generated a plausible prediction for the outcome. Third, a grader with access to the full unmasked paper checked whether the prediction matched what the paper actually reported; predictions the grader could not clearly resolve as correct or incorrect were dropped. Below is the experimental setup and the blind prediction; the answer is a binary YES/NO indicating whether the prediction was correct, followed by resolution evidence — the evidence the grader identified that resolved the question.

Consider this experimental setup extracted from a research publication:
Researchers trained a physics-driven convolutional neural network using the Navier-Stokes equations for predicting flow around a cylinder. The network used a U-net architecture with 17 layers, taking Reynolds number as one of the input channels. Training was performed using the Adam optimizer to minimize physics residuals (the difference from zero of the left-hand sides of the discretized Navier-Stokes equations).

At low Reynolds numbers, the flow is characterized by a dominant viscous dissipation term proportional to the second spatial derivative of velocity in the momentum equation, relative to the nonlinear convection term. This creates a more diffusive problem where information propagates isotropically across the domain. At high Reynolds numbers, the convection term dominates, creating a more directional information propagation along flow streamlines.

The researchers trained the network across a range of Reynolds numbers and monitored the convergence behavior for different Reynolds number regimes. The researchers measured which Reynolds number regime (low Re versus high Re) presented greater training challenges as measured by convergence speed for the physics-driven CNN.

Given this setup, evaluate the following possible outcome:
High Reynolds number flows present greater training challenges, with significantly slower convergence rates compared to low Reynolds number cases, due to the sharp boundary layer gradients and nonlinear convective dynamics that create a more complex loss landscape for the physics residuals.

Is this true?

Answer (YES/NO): NO